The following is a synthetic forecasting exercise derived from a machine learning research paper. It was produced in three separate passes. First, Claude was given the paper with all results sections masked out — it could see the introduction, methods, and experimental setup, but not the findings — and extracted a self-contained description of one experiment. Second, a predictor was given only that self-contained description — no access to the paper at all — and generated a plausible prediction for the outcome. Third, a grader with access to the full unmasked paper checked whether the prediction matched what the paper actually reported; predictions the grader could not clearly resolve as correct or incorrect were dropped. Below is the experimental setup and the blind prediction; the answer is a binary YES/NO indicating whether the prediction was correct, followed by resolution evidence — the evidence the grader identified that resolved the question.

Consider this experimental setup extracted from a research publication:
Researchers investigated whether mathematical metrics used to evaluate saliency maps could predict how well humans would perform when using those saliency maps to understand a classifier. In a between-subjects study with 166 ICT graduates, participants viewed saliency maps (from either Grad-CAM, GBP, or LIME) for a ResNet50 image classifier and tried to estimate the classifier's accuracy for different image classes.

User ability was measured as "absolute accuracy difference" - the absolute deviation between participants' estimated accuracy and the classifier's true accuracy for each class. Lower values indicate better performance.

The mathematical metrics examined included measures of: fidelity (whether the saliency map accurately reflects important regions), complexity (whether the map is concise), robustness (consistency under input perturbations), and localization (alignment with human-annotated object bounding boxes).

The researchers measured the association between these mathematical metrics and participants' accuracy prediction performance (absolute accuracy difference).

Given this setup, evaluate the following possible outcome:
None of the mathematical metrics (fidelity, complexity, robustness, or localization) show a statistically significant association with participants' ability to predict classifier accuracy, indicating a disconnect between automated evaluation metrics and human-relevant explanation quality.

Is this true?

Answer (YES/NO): NO